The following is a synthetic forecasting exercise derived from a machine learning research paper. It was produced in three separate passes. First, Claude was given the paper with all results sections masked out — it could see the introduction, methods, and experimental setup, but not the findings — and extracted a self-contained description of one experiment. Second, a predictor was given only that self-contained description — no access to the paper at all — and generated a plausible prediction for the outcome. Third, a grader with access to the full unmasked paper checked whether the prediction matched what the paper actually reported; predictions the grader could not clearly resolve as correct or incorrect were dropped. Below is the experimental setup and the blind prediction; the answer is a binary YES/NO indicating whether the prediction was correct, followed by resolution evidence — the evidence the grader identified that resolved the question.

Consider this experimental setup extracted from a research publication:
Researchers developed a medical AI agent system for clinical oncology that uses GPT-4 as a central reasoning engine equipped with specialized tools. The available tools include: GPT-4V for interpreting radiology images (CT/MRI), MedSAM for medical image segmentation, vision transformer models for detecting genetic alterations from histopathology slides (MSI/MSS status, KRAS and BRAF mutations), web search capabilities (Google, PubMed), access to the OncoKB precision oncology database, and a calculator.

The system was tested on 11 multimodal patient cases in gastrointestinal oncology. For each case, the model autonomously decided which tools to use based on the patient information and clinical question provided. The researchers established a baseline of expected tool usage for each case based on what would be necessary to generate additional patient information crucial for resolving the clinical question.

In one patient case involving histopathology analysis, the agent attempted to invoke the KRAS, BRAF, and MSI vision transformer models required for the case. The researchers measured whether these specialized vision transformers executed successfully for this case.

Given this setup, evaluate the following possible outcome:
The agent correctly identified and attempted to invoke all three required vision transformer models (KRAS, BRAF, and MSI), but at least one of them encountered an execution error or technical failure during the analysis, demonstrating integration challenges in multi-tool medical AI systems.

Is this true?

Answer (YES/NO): YES